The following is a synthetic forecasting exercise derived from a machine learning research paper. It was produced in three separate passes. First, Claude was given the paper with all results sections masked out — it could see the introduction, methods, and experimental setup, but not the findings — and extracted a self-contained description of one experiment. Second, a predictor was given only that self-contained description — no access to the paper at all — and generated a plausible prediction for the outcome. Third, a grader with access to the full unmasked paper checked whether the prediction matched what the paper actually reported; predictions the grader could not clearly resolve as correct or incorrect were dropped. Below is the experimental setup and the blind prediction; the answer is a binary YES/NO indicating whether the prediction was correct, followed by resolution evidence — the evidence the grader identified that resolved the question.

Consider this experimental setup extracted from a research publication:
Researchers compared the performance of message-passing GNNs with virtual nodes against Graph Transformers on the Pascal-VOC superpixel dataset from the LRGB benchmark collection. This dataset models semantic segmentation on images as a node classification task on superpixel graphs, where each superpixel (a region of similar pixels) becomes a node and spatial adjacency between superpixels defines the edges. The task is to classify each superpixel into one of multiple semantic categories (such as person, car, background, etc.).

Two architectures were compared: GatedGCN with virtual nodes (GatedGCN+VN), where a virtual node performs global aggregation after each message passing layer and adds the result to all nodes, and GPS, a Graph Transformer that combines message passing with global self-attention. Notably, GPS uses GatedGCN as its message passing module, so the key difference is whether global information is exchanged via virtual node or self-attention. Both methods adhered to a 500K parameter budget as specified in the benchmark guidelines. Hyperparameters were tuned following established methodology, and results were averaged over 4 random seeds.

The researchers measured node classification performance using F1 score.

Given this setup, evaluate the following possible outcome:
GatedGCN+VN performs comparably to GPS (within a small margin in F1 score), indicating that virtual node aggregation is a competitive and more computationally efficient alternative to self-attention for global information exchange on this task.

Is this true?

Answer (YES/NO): YES